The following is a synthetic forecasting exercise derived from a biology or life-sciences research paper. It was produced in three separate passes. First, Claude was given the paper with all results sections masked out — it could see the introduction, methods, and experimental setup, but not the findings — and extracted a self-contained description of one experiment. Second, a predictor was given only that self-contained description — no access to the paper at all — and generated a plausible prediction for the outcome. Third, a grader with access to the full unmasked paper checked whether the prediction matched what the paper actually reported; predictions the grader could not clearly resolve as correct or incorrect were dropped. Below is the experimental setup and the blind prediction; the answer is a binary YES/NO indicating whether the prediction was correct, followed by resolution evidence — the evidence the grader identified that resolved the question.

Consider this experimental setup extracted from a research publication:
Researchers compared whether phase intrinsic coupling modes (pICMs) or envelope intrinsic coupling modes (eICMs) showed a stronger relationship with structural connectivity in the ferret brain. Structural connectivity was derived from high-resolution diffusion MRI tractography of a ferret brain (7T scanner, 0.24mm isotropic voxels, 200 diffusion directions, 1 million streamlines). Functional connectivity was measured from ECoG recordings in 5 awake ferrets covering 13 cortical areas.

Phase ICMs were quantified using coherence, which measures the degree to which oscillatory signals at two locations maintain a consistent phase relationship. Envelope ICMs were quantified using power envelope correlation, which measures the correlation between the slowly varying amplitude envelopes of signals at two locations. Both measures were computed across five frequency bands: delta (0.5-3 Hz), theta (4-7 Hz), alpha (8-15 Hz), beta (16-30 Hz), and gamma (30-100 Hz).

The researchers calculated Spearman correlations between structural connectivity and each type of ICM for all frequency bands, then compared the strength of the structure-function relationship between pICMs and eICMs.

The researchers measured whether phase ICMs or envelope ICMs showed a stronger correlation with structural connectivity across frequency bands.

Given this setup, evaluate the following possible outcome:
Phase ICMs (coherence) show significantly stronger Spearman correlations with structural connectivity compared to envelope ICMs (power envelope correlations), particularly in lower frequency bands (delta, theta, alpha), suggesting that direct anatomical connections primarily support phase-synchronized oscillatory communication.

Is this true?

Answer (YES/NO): NO